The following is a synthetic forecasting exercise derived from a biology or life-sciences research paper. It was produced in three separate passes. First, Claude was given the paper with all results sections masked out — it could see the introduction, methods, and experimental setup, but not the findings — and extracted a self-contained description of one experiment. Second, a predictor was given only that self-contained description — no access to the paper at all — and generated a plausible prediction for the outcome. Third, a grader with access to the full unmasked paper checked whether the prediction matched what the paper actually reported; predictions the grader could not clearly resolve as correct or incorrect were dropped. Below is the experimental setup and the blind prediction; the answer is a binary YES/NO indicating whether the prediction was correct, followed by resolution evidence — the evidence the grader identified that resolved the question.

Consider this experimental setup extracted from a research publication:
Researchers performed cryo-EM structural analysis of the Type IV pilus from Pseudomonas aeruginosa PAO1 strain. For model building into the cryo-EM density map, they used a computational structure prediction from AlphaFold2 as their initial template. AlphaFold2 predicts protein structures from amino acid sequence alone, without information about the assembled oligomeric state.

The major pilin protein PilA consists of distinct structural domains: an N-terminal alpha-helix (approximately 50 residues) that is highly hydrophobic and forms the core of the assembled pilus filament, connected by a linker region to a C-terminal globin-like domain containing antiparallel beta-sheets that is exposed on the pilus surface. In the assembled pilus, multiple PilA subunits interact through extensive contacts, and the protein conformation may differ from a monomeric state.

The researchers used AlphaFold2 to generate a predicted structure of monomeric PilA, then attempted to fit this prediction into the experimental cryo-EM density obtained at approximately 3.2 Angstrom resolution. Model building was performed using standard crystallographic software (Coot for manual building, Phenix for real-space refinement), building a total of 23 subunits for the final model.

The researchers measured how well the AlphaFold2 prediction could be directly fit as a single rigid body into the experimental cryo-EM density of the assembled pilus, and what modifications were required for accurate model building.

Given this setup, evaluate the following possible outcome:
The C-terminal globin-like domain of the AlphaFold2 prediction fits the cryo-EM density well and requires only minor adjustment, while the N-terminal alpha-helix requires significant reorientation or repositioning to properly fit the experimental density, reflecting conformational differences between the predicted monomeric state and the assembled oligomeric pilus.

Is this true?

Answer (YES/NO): NO